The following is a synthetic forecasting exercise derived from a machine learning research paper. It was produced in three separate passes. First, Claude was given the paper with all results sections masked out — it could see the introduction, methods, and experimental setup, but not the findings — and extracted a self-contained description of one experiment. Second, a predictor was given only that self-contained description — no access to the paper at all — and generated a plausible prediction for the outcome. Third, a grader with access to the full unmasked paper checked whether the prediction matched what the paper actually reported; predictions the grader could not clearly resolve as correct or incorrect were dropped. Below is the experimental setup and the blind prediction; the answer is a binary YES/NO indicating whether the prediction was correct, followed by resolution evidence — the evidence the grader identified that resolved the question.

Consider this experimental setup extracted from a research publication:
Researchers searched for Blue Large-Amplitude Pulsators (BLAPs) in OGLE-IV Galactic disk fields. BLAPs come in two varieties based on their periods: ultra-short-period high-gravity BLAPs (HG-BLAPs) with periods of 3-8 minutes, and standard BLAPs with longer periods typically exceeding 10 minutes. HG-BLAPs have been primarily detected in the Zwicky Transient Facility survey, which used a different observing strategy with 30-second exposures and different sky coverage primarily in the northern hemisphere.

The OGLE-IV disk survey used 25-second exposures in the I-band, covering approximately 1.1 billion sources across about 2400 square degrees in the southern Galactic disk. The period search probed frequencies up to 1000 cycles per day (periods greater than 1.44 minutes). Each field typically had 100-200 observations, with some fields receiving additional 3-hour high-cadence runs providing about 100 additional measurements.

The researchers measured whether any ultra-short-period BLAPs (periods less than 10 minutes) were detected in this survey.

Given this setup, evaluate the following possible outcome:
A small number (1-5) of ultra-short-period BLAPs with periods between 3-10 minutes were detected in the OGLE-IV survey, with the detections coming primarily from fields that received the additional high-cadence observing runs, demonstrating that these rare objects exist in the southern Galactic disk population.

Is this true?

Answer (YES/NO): NO